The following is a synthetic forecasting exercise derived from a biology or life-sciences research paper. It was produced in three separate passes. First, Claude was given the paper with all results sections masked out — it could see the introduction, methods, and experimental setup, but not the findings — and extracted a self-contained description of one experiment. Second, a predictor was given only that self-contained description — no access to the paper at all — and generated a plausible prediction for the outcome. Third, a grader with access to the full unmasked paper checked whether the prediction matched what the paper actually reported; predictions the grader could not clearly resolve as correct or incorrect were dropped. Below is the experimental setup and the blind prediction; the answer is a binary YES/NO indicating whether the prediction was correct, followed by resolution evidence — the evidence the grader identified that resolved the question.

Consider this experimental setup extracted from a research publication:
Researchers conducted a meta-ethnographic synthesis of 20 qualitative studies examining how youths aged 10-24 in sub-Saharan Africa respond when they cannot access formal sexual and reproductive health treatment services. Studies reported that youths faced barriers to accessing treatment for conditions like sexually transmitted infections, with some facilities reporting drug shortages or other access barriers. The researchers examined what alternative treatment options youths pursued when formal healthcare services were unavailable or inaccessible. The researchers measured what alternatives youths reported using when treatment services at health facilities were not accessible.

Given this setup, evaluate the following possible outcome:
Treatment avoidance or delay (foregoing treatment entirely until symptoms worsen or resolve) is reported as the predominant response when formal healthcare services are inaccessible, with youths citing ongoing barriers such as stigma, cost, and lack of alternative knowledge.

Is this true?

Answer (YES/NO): NO